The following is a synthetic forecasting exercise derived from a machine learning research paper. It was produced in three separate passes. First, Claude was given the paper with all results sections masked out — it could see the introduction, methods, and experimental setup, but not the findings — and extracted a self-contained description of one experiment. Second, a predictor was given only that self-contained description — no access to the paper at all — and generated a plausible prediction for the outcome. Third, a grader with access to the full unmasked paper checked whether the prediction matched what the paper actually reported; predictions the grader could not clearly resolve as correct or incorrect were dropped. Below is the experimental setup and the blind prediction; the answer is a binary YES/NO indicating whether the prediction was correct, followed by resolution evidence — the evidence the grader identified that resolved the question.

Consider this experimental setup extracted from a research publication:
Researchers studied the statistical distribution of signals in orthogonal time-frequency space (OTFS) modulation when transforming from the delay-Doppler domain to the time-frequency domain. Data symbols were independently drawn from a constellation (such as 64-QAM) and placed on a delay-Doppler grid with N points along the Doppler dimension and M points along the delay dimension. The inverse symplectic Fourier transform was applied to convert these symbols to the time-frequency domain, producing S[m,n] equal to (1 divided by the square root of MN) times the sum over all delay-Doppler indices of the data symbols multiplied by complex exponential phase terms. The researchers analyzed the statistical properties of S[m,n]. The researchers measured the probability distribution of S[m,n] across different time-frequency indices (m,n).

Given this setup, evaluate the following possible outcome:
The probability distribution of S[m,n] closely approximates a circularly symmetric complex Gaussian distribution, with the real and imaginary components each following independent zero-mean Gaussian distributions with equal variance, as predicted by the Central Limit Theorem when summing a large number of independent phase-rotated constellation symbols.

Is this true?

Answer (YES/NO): YES